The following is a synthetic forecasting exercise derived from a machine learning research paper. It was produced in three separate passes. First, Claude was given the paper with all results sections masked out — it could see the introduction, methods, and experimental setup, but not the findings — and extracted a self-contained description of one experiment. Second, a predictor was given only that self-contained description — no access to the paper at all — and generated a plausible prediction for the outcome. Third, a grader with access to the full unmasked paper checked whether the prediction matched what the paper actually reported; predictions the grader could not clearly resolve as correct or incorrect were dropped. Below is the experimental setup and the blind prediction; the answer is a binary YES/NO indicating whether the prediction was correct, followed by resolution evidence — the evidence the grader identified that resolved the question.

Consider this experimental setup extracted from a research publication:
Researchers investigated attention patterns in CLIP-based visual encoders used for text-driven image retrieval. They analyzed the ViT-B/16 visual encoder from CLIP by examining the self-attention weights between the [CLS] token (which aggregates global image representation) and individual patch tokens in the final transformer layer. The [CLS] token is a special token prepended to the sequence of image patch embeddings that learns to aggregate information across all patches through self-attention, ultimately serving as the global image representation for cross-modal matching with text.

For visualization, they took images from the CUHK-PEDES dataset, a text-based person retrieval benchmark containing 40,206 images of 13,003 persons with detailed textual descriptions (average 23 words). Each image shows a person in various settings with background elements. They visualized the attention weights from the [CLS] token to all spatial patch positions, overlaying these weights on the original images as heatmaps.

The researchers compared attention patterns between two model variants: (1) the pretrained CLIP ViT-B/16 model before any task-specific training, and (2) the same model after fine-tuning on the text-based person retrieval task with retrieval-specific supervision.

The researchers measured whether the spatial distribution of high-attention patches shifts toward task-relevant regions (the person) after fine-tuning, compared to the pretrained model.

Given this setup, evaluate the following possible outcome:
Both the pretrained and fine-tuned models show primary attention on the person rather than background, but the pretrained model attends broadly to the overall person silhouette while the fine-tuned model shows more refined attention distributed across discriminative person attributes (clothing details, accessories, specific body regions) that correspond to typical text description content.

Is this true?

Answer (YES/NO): NO